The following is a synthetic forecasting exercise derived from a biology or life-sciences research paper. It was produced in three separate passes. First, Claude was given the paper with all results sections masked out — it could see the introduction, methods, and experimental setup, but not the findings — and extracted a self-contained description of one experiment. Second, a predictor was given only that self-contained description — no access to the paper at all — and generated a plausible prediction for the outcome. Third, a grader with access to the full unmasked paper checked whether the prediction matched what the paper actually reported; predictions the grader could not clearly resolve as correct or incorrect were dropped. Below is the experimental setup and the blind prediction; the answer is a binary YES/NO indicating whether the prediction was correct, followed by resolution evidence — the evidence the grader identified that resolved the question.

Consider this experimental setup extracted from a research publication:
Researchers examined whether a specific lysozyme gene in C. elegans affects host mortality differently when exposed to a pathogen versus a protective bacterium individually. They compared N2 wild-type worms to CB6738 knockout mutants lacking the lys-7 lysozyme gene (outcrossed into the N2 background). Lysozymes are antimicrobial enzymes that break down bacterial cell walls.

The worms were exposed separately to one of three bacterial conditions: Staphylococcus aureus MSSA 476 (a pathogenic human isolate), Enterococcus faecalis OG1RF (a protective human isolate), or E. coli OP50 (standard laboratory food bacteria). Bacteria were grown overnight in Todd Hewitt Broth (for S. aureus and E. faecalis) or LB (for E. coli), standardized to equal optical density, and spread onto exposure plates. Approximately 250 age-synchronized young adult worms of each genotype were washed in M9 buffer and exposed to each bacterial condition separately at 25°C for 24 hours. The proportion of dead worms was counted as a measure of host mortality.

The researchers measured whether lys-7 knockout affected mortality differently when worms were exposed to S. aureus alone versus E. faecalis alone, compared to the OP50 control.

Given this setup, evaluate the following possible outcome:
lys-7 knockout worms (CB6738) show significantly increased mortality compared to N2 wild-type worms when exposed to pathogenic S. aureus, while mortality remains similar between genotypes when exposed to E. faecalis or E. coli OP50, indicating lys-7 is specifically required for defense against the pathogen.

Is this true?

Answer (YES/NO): NO